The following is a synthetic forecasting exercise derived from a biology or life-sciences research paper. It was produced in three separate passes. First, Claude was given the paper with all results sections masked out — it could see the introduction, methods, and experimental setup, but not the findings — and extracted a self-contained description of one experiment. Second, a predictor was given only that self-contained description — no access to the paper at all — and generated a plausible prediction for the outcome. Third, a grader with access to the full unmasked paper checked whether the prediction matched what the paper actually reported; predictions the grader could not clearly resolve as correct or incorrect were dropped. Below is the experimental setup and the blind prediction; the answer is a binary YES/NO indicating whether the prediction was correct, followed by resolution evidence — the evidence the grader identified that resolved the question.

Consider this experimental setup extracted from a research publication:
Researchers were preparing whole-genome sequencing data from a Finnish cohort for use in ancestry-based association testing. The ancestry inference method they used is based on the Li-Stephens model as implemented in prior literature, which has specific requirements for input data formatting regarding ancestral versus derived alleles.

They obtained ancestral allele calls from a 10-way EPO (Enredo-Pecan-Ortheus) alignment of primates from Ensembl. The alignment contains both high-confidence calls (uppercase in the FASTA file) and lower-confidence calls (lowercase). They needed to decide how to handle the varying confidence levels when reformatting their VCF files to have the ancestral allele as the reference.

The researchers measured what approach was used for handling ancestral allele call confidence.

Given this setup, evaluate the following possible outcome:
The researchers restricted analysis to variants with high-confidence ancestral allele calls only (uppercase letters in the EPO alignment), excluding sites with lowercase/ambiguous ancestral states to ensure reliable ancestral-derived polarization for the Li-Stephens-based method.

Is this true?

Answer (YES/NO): NO